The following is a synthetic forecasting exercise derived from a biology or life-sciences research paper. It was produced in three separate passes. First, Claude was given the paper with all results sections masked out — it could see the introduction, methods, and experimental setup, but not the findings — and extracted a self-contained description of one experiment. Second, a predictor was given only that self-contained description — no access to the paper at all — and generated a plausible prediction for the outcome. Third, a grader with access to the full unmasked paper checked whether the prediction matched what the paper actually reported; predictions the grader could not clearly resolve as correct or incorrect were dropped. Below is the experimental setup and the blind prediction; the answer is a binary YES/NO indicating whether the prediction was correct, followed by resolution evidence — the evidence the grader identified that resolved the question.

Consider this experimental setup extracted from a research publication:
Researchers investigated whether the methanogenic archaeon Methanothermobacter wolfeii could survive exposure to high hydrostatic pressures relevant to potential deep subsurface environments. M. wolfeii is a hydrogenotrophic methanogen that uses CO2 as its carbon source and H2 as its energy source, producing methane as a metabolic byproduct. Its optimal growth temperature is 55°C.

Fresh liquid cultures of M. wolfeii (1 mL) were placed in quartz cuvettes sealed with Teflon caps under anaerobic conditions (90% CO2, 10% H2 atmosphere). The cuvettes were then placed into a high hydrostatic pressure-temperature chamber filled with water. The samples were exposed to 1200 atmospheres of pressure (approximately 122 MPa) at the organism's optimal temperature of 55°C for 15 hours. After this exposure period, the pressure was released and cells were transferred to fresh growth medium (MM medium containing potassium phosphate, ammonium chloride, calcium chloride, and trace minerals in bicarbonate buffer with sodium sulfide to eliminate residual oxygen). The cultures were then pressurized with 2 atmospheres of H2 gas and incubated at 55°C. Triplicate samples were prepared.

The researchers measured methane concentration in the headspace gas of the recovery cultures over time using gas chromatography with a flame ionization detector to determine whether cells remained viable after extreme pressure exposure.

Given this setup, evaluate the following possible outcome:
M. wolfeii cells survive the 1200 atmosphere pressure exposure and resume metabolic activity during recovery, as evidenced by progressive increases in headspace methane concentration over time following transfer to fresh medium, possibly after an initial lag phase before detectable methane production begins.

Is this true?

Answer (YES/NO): YES